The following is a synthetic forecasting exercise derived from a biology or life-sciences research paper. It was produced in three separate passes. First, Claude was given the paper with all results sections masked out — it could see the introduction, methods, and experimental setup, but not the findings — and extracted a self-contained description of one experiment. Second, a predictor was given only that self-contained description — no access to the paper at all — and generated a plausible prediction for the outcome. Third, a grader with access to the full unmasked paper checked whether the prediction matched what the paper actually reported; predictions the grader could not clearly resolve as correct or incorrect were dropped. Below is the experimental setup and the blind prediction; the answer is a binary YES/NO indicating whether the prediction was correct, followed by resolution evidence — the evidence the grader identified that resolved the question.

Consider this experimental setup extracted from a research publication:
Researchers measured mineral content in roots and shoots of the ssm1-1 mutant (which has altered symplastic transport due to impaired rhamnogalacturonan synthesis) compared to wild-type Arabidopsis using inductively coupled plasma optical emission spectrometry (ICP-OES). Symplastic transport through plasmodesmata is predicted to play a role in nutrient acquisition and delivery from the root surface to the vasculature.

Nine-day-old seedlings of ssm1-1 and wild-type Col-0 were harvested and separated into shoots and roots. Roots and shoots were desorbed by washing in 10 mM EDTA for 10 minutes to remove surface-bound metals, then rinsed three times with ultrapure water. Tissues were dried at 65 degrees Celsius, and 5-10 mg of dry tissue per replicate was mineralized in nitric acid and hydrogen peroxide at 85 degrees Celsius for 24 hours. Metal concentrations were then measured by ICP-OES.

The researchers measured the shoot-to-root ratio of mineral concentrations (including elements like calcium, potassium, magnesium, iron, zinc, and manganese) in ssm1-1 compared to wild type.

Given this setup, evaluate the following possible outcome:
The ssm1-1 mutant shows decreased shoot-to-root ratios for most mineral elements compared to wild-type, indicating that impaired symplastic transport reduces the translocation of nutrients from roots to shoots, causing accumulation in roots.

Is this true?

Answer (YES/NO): NO